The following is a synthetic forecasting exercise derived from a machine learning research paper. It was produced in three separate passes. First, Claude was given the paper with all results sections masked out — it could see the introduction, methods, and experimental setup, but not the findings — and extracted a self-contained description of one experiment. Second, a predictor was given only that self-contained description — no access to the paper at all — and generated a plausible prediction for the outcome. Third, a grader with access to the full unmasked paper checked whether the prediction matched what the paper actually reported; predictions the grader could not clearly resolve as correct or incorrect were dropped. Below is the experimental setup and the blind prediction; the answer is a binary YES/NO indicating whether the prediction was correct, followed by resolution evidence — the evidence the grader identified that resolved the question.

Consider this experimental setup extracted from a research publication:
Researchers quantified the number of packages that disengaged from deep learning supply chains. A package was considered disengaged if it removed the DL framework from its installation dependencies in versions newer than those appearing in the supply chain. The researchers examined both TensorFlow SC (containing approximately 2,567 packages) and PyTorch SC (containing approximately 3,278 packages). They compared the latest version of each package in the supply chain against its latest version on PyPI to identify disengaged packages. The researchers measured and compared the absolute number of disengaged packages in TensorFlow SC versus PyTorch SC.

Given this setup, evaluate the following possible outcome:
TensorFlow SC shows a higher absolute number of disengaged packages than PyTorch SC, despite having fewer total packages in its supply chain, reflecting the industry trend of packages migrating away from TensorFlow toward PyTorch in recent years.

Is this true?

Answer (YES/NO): NO